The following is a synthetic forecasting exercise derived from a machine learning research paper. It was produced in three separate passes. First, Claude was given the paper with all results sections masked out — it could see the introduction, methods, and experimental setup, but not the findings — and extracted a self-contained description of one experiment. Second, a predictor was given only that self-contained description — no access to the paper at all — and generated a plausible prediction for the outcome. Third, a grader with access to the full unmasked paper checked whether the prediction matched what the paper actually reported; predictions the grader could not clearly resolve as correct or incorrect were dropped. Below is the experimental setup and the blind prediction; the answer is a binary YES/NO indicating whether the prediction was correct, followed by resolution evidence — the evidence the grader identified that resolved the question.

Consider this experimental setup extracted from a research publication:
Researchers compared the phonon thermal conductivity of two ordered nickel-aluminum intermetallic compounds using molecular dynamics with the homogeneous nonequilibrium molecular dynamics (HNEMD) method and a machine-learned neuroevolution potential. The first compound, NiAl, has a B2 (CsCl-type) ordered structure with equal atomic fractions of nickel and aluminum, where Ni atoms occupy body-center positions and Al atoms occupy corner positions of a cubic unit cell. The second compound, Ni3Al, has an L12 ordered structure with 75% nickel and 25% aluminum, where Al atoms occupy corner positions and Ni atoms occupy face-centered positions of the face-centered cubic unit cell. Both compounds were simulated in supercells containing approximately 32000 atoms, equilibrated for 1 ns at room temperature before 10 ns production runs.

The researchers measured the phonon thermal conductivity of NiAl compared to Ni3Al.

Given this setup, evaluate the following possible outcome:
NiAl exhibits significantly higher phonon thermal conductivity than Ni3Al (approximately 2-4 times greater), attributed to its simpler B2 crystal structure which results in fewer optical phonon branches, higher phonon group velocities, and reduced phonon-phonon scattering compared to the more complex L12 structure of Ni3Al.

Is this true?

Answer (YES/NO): NO